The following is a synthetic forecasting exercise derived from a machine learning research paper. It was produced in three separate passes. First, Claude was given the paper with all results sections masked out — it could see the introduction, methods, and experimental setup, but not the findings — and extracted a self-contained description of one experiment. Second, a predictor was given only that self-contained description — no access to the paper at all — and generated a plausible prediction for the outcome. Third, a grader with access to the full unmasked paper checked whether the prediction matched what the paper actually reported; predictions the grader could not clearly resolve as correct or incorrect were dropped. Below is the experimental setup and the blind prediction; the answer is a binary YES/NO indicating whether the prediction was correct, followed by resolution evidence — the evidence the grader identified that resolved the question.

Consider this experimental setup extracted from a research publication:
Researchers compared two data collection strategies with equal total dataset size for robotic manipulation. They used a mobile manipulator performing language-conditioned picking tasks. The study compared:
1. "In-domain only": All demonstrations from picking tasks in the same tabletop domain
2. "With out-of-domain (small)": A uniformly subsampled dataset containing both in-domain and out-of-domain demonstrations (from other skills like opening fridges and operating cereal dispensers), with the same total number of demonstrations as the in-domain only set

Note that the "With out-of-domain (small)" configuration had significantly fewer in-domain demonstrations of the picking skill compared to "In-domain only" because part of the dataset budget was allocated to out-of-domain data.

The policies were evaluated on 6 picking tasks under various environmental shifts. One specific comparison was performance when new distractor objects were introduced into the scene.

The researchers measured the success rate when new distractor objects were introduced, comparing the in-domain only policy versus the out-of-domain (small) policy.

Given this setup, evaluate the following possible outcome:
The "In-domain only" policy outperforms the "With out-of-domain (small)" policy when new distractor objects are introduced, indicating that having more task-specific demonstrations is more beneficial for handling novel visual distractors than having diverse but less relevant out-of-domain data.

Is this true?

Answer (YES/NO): YES